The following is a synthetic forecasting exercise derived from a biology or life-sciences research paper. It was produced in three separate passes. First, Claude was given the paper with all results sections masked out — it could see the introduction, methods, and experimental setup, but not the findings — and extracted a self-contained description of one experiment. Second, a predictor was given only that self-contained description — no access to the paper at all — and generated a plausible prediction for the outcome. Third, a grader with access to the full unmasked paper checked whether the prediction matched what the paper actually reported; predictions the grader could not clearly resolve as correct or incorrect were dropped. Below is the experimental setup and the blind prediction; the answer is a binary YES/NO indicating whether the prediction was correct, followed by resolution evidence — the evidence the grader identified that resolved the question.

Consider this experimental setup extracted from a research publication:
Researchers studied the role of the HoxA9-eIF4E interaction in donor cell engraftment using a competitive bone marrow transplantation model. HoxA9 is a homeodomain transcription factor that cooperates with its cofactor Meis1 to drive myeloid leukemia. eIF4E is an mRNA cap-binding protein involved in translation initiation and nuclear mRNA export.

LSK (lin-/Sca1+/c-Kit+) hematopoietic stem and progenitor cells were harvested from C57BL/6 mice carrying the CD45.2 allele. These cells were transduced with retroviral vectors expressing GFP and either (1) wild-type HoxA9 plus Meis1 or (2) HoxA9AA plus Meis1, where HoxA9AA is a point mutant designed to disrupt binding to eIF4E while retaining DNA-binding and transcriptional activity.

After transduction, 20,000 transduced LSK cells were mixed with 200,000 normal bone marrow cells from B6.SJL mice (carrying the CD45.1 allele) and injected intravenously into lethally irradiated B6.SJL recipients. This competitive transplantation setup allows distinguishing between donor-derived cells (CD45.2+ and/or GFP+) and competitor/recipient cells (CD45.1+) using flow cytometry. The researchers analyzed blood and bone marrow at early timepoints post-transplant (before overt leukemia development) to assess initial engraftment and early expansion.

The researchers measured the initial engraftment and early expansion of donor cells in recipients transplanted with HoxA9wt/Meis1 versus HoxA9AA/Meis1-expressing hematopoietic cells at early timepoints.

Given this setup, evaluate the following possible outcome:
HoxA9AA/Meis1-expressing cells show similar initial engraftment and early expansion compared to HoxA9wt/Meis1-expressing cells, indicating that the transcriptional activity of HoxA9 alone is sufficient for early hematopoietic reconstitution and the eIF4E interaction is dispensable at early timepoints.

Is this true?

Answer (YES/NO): YES